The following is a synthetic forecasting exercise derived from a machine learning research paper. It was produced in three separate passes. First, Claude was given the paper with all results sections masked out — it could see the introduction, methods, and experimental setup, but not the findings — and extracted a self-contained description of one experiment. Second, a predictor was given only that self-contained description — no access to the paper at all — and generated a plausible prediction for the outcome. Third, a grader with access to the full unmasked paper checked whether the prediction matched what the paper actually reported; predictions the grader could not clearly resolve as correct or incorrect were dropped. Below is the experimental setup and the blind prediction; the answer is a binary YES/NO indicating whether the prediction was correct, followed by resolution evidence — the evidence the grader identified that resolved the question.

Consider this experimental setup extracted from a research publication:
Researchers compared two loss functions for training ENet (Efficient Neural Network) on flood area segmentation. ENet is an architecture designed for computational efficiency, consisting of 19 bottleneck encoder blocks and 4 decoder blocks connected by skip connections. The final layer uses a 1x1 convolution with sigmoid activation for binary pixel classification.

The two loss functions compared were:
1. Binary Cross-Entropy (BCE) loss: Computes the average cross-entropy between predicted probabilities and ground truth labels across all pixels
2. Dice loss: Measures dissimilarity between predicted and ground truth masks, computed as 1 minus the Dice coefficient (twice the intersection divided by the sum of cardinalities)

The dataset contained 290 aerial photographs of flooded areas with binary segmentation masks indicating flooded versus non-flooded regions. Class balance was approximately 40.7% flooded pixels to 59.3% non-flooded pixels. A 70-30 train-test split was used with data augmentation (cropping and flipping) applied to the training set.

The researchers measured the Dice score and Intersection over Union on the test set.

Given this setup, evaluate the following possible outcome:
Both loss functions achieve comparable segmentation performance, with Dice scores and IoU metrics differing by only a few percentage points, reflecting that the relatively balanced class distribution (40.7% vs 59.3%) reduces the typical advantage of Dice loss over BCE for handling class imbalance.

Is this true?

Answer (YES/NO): YES